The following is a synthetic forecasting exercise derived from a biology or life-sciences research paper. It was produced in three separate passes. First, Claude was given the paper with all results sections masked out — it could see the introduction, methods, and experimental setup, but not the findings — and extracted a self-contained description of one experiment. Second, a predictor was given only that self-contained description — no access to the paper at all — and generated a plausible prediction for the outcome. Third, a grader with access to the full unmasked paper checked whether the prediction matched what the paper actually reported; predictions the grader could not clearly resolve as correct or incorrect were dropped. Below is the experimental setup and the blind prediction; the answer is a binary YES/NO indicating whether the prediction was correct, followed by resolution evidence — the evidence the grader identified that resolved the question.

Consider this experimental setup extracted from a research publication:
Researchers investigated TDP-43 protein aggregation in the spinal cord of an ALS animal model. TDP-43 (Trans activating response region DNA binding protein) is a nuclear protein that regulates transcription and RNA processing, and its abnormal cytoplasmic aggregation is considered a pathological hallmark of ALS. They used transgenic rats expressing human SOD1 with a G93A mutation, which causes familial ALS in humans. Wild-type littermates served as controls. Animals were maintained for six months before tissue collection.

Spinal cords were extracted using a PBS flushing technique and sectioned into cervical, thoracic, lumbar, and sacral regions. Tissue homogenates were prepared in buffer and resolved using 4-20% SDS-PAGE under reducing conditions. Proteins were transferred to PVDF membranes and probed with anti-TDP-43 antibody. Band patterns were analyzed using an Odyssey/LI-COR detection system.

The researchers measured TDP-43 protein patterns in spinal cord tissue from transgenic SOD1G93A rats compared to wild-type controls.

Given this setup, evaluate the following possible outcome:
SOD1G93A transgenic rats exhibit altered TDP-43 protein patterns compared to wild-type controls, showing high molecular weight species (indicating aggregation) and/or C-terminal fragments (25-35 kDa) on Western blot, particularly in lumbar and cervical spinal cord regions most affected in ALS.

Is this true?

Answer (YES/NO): NO